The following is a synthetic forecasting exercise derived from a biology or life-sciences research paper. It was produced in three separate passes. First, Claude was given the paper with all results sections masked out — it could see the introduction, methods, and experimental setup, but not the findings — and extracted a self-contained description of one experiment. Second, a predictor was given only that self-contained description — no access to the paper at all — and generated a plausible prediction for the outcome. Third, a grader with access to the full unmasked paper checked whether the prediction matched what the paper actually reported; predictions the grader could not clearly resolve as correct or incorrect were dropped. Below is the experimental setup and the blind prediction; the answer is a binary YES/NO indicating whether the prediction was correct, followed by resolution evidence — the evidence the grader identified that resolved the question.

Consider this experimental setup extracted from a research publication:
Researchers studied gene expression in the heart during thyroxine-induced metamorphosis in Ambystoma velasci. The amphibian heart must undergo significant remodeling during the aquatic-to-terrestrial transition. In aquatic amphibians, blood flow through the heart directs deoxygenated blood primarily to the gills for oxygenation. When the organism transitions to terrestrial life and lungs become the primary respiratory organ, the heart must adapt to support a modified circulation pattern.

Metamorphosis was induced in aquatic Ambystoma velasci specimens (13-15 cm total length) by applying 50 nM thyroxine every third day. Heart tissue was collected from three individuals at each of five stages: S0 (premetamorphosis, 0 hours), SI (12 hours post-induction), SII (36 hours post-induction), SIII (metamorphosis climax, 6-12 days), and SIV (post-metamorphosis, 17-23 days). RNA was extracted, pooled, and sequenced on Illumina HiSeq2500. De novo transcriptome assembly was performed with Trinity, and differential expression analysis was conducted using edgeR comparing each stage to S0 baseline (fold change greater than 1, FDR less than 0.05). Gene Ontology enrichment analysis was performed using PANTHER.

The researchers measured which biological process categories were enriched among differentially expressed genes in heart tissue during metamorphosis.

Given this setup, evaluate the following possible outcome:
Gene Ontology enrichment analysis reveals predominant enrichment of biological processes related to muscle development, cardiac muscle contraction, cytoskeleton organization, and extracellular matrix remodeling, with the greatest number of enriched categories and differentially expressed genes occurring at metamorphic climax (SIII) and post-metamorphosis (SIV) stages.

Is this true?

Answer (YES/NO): NO